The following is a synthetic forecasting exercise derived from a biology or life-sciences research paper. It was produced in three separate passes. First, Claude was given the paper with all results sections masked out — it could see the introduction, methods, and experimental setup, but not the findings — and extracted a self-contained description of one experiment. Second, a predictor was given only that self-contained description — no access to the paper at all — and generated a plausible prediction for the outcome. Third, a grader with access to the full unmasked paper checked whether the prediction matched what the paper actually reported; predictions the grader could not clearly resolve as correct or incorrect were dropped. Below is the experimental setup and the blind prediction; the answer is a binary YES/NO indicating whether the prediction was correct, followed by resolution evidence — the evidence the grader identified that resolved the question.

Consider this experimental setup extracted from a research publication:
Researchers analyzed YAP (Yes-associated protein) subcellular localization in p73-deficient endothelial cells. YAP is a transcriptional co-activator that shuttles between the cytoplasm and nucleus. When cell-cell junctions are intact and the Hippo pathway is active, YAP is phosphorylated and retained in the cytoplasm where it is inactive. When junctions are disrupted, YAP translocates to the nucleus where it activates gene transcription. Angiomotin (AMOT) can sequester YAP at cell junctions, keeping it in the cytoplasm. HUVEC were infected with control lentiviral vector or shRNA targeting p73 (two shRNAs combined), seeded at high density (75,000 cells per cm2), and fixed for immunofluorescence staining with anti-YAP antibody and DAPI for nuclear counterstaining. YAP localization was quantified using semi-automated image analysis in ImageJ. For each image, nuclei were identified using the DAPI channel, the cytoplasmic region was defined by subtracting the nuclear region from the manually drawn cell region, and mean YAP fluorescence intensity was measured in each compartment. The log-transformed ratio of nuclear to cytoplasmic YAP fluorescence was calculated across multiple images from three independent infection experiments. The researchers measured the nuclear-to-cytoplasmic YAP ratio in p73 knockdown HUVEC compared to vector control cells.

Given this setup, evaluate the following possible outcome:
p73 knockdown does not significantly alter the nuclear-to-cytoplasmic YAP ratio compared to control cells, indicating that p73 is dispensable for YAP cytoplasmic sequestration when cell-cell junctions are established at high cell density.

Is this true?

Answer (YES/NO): NO